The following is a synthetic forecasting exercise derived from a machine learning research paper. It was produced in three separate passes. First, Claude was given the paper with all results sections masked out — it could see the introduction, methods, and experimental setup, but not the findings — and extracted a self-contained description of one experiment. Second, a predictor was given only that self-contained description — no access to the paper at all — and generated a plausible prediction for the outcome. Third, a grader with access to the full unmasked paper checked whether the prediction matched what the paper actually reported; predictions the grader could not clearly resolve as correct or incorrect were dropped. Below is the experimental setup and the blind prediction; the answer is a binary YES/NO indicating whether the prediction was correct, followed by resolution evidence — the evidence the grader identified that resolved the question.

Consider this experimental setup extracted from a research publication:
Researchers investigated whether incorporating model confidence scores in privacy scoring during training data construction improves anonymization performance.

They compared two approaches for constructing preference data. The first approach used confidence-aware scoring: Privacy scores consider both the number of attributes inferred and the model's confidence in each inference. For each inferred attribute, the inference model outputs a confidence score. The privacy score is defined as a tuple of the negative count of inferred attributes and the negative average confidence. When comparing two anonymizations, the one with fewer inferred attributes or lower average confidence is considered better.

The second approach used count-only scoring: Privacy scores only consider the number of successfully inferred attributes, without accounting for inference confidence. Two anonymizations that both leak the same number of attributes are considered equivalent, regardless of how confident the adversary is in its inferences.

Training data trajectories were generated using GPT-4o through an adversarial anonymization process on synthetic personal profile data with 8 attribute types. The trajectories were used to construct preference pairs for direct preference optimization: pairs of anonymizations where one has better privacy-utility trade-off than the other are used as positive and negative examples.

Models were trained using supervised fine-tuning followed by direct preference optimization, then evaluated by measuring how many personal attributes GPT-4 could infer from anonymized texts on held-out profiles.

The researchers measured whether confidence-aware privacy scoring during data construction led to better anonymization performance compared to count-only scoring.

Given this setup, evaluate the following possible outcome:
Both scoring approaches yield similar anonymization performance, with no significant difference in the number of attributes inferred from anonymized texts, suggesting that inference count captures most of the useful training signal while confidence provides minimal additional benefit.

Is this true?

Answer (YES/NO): NO